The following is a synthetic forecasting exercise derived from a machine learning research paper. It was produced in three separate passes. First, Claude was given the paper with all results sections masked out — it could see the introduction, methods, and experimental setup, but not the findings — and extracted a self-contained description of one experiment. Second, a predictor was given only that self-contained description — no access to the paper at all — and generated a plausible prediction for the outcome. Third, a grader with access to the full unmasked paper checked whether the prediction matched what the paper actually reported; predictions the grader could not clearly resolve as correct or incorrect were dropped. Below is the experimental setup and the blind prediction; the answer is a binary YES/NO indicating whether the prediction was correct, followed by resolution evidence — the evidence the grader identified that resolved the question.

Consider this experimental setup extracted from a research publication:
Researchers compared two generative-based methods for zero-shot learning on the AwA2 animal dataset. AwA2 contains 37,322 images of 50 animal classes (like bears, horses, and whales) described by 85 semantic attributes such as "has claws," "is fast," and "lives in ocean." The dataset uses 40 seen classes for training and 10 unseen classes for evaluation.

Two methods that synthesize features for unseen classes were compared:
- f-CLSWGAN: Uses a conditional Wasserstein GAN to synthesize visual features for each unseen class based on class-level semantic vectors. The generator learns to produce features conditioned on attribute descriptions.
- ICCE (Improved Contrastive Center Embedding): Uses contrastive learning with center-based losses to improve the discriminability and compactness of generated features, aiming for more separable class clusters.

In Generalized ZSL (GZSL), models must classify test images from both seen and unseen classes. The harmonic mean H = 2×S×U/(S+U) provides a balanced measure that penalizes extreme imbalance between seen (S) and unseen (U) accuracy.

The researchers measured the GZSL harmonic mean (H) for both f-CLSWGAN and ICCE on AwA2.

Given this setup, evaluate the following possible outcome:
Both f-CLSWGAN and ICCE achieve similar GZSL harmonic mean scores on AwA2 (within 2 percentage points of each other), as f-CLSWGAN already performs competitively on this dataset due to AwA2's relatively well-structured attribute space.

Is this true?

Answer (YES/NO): NO